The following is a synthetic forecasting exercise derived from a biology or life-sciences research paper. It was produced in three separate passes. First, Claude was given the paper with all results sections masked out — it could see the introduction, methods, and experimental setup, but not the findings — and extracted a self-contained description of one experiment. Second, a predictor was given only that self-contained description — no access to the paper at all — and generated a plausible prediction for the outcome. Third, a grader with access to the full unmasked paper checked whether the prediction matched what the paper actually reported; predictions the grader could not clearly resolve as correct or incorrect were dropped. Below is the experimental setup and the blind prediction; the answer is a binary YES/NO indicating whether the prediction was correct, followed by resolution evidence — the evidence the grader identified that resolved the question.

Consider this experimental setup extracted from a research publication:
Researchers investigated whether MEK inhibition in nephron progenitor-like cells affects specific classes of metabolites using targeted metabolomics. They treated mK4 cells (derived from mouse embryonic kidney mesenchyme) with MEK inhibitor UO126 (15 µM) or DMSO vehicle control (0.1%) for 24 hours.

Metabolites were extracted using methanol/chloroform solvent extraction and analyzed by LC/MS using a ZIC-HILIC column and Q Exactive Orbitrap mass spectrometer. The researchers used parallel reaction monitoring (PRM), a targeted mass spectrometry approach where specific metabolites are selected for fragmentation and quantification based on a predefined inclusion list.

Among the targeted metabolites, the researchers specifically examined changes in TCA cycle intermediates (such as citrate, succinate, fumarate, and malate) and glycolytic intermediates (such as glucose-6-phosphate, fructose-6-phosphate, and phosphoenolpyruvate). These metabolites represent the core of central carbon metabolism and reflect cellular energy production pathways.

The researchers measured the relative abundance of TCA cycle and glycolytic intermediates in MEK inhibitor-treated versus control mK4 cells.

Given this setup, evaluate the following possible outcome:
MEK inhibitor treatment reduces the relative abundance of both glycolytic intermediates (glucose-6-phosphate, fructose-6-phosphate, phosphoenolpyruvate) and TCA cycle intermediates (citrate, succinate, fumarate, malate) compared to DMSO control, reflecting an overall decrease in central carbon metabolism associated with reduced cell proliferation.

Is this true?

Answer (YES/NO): YES